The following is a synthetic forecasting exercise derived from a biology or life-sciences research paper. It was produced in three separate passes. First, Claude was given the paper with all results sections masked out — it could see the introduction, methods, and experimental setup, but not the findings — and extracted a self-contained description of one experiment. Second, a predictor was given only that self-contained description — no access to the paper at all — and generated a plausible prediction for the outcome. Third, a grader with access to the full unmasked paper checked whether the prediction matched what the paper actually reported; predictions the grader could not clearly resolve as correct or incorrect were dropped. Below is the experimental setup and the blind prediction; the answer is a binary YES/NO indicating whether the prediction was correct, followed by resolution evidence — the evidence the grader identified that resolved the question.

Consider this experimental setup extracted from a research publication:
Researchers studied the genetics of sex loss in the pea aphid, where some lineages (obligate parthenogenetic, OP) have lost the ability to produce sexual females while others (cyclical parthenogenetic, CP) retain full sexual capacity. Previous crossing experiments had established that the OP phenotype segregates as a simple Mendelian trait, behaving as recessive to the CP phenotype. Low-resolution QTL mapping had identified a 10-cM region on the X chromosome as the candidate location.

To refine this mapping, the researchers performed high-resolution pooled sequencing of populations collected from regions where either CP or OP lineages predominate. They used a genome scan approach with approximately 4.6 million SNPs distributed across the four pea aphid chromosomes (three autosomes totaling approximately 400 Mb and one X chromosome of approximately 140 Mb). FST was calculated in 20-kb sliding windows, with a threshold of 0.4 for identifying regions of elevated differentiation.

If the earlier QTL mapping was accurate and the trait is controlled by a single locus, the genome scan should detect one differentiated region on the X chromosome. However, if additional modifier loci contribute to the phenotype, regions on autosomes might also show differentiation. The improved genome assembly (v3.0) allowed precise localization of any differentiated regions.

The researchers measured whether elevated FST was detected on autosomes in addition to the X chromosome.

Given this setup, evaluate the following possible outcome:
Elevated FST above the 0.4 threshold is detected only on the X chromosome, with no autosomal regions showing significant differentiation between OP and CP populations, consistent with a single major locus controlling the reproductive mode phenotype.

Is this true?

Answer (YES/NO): YES